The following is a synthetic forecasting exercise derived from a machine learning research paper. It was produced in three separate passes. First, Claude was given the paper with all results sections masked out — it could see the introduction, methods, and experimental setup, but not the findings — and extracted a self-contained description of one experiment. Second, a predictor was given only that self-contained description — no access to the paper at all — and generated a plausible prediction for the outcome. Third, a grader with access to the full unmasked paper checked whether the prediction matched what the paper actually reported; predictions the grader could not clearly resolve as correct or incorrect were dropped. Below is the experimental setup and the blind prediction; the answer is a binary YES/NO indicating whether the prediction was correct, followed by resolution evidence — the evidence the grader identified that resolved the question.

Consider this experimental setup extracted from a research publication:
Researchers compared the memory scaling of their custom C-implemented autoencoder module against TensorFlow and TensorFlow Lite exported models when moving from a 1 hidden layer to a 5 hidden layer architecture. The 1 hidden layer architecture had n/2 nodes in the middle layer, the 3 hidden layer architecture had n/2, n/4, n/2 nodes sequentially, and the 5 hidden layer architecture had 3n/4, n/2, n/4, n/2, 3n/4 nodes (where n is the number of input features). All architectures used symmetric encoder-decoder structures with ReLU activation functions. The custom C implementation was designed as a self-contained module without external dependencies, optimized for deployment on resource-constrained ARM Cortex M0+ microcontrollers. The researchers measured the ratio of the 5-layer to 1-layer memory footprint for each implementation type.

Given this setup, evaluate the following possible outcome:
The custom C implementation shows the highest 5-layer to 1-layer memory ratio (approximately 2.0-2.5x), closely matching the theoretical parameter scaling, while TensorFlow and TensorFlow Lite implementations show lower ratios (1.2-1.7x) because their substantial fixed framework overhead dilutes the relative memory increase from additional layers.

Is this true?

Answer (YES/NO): NO